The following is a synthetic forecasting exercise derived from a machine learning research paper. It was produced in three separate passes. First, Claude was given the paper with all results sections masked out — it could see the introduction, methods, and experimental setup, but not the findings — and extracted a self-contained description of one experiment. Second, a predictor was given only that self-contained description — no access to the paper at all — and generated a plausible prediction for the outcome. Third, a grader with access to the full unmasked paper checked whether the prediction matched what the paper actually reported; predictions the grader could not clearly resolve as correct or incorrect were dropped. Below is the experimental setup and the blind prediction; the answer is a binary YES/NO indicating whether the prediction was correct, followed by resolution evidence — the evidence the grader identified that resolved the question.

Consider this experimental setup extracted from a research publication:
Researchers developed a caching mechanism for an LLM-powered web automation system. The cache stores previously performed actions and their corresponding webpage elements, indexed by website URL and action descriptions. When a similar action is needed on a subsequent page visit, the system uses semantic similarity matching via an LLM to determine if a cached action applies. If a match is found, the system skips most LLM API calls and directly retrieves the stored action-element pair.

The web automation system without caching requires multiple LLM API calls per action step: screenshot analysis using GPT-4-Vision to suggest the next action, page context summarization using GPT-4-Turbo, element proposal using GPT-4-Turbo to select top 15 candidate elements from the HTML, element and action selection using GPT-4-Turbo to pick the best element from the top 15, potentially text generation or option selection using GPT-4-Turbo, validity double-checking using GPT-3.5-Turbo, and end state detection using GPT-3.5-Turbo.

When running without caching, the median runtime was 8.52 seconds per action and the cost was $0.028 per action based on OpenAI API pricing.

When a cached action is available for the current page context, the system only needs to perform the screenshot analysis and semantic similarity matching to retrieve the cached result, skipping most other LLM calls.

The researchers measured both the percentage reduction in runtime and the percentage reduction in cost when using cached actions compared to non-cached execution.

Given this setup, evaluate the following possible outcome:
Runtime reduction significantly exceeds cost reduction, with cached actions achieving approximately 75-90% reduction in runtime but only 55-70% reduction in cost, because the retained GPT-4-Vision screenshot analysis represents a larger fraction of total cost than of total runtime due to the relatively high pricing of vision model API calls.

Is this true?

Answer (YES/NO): NO